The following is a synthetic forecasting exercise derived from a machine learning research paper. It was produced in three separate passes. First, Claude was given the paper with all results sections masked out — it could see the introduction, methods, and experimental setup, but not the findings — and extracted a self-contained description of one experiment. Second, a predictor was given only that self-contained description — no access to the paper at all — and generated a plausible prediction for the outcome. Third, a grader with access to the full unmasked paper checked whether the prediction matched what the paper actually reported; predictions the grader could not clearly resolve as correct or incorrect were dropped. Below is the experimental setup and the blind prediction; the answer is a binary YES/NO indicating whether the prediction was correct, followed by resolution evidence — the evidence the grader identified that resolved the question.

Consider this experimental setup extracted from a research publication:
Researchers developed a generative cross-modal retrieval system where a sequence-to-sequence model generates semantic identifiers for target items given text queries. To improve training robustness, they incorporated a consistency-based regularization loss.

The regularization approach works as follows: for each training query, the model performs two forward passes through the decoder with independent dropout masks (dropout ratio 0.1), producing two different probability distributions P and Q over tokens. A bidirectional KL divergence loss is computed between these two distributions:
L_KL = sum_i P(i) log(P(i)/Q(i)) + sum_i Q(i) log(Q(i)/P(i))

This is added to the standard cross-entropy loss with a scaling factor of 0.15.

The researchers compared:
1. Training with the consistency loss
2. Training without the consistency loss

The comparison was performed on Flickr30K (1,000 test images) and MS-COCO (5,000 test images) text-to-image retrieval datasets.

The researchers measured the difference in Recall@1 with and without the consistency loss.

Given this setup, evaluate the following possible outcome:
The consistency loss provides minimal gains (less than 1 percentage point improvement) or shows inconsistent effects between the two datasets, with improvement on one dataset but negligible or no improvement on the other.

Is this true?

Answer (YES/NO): YES